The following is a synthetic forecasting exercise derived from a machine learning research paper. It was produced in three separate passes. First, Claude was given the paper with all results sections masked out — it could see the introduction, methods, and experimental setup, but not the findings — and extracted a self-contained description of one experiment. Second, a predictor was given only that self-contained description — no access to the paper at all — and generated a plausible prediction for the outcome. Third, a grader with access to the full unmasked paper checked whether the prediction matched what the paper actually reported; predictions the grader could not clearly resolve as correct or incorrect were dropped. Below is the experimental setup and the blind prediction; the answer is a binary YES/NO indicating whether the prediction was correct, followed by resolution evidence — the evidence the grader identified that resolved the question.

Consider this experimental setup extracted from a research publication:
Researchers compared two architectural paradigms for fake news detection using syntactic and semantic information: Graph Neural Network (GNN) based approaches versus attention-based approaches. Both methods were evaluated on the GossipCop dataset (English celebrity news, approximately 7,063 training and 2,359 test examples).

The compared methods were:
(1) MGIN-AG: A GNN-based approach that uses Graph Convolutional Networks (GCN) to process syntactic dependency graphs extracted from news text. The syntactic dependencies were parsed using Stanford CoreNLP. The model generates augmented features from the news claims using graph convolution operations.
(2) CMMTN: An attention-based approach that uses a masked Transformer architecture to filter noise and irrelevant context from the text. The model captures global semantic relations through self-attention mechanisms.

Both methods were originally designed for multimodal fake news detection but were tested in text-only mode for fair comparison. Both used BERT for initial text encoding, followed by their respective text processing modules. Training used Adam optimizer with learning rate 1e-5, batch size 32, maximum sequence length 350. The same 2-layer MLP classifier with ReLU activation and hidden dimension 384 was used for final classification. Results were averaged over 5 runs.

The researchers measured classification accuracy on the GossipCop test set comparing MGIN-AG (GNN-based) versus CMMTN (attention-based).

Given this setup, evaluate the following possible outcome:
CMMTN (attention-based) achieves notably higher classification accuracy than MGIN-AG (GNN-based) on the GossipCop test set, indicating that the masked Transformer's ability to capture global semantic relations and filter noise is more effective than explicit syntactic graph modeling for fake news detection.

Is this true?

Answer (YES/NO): NO